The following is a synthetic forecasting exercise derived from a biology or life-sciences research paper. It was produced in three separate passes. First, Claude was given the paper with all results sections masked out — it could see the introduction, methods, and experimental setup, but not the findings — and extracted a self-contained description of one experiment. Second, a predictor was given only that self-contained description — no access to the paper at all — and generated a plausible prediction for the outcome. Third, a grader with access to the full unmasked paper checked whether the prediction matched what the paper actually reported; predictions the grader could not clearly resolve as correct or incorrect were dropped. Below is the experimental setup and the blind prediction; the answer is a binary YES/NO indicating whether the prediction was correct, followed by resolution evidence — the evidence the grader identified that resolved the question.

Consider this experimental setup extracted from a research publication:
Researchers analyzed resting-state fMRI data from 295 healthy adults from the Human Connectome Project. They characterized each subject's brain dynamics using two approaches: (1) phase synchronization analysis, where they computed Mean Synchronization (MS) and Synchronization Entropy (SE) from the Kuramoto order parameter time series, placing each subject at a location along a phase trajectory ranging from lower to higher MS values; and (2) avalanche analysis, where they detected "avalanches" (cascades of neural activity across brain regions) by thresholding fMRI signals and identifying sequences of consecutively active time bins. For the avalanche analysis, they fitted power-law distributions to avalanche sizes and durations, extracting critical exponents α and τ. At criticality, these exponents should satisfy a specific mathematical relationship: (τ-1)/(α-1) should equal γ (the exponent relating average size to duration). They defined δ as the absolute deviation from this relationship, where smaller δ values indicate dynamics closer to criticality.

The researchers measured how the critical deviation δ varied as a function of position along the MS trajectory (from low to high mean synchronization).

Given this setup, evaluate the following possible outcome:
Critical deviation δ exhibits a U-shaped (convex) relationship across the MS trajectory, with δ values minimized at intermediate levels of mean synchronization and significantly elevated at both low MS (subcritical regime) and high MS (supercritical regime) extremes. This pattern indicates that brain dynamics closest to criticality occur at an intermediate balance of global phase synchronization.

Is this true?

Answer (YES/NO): YES